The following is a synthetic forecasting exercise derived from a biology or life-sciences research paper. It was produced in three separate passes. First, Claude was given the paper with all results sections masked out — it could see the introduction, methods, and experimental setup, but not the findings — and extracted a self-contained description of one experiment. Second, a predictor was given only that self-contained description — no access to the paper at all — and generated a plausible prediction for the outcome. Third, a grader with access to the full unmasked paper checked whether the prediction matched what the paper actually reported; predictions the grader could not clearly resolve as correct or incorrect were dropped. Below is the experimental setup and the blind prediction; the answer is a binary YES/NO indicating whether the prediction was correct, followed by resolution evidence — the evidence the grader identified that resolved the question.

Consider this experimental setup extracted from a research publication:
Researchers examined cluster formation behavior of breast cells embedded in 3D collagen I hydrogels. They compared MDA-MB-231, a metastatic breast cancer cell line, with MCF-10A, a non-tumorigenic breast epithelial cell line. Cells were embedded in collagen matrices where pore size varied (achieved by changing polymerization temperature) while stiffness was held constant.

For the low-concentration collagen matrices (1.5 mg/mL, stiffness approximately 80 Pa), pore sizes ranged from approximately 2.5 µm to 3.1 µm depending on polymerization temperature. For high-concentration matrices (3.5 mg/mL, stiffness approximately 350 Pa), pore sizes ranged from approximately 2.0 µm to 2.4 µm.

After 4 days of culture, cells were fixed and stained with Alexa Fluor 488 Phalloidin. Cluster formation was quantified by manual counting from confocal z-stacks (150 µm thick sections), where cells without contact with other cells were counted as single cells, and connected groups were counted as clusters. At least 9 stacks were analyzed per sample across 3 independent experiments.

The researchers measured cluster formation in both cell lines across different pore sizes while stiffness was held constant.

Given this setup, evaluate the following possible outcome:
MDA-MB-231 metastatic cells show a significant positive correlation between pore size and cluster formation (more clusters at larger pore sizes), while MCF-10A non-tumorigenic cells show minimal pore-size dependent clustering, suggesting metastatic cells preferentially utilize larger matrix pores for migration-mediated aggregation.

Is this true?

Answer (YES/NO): NO